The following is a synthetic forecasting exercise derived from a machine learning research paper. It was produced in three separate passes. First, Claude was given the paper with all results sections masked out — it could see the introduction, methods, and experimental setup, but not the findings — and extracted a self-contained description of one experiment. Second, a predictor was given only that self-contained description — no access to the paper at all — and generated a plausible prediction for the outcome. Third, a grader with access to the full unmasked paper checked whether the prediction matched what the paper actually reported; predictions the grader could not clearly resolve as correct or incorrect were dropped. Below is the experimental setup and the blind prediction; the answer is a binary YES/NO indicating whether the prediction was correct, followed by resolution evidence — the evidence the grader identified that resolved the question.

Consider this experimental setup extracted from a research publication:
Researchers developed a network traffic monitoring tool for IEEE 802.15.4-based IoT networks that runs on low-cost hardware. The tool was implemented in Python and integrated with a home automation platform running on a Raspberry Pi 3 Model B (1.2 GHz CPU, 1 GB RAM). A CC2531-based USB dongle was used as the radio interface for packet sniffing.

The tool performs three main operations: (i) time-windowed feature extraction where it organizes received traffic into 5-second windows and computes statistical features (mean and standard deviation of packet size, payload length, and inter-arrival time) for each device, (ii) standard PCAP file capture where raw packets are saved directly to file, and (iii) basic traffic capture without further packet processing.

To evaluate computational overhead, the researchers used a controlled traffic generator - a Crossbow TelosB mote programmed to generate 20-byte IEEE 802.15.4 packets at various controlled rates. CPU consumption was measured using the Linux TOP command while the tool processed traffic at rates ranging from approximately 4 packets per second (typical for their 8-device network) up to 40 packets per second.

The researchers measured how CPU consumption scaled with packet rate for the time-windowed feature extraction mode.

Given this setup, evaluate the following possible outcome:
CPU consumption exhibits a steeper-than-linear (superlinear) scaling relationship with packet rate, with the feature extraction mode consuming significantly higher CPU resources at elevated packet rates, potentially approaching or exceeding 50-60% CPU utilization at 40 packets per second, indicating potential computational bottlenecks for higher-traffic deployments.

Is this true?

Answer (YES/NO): NO